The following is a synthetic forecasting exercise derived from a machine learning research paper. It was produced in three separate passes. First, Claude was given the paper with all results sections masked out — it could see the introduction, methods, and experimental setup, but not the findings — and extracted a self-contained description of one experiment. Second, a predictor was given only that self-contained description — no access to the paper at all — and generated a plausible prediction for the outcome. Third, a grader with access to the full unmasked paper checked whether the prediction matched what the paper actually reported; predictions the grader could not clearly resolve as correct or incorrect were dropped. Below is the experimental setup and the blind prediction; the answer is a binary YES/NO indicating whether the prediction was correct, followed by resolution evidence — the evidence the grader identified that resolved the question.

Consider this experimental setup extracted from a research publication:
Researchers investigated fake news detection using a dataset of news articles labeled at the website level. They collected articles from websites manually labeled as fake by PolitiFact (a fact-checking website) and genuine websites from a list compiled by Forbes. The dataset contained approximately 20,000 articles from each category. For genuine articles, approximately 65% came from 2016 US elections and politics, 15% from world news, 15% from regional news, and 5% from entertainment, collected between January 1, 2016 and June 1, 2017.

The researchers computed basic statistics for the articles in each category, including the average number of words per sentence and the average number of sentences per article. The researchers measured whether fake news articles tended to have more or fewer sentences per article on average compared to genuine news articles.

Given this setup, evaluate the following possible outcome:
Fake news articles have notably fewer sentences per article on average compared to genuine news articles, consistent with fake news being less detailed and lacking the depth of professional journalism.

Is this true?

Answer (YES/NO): YES